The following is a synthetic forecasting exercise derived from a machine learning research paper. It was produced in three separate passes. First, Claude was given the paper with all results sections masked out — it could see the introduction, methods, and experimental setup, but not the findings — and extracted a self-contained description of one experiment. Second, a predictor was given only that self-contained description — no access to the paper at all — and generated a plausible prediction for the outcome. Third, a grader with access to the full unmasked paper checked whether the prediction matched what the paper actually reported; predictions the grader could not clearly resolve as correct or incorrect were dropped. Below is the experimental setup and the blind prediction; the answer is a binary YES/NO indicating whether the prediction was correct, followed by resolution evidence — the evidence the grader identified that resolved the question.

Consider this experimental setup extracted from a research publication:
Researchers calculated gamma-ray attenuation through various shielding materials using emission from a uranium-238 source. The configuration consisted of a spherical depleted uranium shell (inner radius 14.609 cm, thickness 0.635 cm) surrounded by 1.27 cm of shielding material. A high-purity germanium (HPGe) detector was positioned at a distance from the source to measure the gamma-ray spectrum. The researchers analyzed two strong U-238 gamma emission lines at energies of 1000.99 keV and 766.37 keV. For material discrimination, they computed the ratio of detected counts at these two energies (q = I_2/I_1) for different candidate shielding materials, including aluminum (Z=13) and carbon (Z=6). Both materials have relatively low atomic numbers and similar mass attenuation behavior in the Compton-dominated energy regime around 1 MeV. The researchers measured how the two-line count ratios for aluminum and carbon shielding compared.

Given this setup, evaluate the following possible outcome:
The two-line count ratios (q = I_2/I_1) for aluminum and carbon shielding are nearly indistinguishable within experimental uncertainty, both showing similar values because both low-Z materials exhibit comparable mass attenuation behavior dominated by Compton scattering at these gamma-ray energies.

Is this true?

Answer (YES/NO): YES